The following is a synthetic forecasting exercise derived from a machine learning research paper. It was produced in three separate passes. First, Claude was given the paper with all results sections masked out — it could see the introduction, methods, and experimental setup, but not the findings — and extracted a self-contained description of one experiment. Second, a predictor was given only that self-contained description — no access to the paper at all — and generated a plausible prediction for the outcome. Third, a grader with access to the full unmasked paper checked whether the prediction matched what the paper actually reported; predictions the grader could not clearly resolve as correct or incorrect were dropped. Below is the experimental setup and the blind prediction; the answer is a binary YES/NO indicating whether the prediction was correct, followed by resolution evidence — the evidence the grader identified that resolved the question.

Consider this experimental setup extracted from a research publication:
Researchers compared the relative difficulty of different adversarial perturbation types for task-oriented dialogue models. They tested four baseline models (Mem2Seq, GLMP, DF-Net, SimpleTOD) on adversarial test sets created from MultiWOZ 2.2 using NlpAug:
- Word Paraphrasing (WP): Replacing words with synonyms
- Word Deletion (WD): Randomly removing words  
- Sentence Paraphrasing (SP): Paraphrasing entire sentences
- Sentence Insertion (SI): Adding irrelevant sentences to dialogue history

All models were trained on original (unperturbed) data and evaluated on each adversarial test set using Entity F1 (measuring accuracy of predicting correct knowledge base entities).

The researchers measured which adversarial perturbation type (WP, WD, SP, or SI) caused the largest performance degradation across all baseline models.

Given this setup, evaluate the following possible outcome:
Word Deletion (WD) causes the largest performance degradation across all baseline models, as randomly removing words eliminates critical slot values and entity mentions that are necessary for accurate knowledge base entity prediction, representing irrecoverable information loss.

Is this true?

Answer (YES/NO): NO